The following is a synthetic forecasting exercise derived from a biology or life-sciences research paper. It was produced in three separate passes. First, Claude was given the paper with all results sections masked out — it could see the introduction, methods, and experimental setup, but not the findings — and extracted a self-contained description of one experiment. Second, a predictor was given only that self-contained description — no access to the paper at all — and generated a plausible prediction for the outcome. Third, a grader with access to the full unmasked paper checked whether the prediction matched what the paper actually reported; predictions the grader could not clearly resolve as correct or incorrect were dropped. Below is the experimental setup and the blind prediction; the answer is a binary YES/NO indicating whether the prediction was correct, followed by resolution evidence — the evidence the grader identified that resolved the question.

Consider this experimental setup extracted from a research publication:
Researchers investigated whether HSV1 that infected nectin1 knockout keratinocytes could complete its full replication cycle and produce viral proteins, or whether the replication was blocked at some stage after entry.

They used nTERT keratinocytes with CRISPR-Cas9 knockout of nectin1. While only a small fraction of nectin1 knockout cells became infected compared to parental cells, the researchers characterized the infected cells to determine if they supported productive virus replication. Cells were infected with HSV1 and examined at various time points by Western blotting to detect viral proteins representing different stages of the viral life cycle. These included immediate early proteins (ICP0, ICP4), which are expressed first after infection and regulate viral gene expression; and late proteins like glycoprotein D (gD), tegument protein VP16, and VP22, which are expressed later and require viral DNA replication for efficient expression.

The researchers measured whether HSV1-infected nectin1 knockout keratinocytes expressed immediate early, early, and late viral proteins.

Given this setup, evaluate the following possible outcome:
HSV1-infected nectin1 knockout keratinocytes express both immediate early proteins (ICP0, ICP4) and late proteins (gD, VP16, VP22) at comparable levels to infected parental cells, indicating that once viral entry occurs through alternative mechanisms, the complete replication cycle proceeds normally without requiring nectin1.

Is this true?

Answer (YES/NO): YES